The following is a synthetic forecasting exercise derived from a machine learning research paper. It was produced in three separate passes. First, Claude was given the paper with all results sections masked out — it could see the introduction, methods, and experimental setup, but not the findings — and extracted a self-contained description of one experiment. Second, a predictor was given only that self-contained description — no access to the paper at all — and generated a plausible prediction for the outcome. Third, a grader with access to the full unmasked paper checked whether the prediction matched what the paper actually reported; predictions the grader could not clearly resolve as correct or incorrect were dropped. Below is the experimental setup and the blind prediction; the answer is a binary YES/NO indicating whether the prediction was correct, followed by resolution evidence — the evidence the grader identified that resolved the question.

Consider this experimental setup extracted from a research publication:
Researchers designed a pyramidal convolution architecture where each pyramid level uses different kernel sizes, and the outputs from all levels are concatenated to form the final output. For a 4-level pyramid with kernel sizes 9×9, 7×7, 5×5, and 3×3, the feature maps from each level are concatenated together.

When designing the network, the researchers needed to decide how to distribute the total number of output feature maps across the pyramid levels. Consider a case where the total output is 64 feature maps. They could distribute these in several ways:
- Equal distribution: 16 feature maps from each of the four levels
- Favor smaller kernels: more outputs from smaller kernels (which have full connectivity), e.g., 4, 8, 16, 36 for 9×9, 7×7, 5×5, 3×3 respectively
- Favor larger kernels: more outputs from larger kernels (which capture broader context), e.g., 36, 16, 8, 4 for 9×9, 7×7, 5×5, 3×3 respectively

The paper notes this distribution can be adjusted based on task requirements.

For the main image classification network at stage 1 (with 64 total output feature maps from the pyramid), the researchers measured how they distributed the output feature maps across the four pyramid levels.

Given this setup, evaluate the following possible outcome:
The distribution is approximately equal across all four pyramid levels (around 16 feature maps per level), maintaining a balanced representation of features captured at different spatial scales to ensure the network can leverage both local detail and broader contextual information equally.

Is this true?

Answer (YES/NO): YES